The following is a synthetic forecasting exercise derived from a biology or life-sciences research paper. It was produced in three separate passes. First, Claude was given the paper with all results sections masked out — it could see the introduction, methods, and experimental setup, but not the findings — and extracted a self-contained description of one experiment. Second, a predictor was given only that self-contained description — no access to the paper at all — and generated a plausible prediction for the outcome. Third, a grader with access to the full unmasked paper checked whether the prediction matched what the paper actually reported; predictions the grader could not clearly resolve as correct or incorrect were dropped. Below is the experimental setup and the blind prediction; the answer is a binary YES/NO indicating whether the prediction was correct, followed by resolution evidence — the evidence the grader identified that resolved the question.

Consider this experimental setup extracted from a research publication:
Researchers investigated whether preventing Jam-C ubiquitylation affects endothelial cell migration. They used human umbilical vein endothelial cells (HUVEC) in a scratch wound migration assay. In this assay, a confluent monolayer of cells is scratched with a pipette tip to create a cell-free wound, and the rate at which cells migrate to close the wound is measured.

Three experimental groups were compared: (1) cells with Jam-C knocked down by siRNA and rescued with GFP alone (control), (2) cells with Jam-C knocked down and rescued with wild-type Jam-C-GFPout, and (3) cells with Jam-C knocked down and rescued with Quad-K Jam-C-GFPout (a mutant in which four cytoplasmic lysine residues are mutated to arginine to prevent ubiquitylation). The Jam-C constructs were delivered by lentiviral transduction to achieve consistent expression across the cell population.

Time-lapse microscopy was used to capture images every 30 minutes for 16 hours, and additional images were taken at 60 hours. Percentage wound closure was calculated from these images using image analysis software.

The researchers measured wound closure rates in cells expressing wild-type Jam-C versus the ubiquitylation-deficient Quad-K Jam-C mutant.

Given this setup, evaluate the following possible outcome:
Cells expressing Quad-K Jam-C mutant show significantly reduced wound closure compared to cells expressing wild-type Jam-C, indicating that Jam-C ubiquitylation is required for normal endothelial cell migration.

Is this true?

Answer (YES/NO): YES